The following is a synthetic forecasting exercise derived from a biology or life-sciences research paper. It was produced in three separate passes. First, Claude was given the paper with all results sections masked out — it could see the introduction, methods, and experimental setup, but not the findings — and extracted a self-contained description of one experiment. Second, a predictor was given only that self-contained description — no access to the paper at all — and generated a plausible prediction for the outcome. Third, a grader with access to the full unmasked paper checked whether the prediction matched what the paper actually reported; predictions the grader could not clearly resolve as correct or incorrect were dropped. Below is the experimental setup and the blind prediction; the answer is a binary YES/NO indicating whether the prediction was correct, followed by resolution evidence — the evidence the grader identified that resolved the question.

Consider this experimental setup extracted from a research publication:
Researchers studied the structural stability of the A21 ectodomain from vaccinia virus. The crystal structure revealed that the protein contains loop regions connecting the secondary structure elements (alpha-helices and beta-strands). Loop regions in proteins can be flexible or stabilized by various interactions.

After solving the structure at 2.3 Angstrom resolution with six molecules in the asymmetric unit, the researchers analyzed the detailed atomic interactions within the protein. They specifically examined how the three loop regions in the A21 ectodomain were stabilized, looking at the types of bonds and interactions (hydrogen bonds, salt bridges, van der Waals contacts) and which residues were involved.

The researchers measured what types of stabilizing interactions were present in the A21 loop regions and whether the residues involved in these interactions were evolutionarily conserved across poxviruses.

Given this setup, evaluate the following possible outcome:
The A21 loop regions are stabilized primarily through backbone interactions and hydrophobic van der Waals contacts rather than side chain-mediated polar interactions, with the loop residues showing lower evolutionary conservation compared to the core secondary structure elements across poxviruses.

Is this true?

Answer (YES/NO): NO